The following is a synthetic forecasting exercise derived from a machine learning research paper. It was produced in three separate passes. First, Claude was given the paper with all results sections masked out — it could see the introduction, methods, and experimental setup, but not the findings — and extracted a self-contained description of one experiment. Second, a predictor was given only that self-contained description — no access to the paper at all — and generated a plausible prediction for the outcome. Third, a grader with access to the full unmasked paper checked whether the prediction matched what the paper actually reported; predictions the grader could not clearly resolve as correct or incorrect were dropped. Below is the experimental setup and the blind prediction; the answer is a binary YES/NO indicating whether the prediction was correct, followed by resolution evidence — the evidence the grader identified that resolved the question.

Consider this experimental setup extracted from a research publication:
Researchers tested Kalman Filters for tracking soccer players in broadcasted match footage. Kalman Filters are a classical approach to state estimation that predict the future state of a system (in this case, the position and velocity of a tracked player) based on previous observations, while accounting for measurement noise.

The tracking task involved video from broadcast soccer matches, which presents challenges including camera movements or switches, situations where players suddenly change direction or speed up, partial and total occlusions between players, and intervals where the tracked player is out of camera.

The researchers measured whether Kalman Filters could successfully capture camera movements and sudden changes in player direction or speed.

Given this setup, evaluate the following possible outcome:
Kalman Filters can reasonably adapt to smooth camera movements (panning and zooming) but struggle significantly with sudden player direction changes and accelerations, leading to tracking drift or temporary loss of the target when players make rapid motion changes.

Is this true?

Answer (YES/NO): NO